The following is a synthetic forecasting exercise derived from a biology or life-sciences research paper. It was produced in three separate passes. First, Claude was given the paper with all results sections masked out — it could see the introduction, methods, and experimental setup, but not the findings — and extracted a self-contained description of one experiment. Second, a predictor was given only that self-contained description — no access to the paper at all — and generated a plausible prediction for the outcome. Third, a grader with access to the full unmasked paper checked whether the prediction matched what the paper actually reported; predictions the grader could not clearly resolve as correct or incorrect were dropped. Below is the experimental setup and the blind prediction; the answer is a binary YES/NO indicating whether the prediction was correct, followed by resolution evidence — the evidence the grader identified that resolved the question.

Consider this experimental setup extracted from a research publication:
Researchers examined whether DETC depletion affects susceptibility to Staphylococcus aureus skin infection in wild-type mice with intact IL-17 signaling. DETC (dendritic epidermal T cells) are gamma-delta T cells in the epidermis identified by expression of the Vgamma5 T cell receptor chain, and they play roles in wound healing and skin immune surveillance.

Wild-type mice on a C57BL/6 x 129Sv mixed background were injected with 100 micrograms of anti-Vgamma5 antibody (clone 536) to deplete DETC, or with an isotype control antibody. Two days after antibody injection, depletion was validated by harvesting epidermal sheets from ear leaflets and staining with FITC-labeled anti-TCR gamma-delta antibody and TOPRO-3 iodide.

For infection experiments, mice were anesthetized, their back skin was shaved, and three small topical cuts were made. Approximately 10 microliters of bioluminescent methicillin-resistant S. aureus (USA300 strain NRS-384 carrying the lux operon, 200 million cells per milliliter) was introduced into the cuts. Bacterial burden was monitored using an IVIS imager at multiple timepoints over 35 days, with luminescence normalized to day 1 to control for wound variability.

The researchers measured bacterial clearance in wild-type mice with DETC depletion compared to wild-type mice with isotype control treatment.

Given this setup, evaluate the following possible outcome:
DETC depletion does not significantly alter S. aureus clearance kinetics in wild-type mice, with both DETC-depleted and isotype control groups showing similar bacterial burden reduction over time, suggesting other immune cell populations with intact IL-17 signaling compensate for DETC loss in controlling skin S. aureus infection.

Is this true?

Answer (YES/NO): YES